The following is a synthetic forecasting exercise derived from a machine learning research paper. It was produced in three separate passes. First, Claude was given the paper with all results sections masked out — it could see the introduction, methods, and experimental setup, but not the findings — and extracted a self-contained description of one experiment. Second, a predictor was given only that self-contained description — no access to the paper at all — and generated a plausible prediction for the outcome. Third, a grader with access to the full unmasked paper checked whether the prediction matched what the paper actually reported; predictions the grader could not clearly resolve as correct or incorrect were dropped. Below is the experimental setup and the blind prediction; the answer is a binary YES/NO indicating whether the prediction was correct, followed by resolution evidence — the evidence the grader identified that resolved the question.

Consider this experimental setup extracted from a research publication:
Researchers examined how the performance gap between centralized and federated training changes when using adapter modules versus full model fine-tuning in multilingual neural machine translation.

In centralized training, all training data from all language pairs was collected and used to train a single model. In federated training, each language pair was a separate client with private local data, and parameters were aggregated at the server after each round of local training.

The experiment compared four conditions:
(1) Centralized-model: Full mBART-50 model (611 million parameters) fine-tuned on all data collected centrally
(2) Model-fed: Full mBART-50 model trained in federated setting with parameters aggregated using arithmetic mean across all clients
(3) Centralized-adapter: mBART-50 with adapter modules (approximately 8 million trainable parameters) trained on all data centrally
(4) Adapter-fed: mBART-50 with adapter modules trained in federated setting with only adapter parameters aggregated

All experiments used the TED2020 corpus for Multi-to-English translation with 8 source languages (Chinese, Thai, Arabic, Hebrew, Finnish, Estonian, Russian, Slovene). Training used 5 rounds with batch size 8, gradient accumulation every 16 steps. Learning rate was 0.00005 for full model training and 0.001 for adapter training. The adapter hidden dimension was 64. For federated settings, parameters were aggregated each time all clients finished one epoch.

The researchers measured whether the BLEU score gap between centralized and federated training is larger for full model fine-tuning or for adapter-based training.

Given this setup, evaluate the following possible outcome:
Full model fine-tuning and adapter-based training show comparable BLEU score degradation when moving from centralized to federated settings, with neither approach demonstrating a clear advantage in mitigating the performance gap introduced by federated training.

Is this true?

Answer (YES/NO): NO